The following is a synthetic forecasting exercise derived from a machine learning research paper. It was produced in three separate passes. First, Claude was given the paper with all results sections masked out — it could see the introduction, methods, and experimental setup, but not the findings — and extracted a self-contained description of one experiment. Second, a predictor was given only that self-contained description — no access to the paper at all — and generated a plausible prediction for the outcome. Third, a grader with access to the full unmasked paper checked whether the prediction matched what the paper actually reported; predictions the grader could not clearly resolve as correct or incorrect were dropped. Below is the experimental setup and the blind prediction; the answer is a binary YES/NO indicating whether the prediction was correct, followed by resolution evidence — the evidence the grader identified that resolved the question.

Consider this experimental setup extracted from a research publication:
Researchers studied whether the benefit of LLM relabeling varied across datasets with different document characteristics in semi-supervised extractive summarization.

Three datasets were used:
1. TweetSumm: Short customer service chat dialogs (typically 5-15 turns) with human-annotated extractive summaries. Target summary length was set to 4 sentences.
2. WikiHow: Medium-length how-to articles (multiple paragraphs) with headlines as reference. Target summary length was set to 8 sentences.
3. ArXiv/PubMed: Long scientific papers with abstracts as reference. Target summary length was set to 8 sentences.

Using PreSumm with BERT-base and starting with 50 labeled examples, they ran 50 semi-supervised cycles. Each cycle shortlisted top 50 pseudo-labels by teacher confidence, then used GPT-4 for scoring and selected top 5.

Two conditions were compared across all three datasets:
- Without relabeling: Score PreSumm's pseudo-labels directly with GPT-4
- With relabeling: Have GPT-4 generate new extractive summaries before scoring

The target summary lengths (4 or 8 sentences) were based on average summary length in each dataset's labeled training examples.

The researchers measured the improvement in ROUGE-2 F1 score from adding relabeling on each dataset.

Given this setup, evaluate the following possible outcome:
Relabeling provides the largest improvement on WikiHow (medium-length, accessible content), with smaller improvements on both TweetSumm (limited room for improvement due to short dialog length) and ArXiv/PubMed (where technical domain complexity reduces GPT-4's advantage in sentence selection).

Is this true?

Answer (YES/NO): NO